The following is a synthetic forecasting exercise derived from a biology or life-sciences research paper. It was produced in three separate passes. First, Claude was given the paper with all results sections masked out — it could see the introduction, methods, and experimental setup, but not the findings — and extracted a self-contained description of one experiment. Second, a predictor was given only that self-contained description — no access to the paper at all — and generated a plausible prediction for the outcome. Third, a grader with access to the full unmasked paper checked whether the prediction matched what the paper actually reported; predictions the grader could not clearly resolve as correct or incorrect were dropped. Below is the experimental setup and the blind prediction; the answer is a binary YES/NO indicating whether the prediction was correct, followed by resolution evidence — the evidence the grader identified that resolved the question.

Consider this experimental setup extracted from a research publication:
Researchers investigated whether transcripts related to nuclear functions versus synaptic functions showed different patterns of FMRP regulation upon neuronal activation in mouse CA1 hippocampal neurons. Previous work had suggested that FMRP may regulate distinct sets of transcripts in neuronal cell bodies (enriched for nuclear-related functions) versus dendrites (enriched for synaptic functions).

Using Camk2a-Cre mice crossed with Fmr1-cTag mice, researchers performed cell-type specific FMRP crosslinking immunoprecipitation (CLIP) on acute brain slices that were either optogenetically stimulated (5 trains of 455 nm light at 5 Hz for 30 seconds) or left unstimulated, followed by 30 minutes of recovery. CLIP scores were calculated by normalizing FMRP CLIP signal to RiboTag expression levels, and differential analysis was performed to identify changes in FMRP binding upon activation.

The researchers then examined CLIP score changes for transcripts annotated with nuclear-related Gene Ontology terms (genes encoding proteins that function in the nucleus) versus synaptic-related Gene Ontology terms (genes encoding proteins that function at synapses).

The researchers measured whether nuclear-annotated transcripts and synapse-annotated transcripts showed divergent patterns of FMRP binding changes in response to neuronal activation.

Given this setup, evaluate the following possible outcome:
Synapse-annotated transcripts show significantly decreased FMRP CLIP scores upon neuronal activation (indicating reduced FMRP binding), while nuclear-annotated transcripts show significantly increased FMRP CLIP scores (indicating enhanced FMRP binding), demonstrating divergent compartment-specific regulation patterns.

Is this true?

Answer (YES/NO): NO